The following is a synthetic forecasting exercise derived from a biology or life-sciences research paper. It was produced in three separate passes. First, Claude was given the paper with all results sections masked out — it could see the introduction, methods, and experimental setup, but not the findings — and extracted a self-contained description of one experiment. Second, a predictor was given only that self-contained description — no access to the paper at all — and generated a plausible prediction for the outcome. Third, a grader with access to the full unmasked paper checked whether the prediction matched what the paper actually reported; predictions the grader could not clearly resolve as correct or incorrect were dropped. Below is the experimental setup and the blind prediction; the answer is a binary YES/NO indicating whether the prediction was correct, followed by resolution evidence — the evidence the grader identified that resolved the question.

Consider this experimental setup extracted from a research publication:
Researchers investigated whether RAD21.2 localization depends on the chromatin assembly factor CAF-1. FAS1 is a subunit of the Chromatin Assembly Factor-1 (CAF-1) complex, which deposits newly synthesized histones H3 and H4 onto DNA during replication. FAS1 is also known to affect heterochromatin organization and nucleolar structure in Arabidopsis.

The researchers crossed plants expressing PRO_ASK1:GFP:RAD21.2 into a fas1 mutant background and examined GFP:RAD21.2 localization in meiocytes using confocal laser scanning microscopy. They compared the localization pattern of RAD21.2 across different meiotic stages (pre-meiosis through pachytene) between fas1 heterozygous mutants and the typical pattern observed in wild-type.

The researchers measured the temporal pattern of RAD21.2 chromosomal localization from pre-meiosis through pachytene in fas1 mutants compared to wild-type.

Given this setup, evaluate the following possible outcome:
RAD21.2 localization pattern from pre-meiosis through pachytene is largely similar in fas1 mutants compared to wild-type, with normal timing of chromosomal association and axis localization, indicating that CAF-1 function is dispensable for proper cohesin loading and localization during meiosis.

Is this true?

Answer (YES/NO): NO